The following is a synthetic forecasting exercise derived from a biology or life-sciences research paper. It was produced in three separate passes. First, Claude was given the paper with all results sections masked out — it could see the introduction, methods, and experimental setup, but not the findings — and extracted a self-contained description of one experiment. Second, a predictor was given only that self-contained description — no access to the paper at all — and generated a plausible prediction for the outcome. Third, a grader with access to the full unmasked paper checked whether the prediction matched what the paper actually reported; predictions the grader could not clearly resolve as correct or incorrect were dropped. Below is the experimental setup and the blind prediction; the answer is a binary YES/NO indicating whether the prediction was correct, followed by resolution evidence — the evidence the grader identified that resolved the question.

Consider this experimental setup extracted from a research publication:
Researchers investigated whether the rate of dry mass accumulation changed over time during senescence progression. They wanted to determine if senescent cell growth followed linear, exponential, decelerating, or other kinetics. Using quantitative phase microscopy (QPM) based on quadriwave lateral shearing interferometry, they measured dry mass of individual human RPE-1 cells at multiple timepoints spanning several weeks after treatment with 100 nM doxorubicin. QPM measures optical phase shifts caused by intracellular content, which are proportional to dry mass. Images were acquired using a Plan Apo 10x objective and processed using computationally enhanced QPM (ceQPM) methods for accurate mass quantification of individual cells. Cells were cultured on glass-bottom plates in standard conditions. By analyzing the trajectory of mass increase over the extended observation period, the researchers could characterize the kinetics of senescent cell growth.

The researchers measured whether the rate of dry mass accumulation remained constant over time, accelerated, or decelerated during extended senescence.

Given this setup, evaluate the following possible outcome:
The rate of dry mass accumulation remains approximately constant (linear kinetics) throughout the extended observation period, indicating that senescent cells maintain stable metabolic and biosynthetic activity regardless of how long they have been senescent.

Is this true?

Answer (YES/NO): YES